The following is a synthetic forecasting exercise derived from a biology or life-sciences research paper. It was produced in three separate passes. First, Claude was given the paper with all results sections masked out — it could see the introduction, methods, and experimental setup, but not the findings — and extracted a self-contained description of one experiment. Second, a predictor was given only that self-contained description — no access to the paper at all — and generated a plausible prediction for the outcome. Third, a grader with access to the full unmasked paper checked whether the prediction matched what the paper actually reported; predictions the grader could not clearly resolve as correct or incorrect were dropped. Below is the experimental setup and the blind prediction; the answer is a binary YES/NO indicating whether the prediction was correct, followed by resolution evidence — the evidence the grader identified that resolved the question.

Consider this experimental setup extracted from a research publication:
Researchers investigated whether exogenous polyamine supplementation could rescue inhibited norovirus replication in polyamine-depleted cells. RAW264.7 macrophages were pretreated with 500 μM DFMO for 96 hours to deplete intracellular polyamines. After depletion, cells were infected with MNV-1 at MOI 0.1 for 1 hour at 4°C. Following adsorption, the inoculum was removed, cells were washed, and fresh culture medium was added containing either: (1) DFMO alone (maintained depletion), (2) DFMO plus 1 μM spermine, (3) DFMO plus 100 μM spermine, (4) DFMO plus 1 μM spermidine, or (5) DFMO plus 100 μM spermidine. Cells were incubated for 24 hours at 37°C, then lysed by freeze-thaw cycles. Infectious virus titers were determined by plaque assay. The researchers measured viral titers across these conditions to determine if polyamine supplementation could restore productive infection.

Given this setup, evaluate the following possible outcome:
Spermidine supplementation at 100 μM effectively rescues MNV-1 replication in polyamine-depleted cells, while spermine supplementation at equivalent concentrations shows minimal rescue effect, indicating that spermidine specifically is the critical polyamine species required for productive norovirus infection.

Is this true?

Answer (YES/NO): NO